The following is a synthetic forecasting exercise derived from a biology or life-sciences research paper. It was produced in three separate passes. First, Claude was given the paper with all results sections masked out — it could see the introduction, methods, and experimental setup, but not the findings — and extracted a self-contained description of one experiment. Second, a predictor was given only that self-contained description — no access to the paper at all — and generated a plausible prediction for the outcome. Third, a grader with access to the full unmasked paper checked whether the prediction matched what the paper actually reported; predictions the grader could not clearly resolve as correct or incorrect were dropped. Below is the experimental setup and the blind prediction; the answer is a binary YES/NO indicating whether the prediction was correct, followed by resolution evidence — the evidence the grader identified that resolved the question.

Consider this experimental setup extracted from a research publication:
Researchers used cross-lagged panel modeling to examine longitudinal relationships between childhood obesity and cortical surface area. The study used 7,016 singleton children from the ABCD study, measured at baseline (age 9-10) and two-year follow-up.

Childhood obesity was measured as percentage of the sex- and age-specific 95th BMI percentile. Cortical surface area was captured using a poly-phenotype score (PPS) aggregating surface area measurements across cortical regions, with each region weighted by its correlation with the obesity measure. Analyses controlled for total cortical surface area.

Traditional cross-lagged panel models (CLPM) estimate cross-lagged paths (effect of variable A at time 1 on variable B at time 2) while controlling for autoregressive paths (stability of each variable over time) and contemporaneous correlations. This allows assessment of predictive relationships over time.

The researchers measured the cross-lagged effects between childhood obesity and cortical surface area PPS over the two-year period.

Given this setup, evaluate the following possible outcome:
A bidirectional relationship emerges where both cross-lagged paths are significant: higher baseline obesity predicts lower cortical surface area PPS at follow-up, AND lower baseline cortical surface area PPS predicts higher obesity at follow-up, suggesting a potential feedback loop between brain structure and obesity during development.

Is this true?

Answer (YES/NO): NO